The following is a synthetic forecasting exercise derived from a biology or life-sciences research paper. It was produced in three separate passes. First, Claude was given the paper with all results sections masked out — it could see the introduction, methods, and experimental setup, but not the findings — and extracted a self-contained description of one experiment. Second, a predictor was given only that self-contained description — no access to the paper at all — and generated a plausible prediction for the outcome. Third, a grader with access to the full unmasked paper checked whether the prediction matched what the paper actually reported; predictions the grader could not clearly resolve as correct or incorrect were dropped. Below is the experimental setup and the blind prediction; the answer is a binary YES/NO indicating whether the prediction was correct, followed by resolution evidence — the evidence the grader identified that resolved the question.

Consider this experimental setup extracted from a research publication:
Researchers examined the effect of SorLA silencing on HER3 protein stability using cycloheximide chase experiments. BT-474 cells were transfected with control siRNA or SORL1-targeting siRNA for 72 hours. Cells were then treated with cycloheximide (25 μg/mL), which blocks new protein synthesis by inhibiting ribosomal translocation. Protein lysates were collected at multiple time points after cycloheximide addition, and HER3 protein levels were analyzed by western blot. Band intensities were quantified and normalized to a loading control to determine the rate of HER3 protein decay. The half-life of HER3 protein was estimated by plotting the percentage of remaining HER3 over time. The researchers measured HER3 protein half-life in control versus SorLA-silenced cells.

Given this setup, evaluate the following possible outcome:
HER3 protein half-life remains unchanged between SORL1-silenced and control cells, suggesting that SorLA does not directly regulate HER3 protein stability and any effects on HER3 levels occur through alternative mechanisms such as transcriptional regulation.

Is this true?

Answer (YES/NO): NO